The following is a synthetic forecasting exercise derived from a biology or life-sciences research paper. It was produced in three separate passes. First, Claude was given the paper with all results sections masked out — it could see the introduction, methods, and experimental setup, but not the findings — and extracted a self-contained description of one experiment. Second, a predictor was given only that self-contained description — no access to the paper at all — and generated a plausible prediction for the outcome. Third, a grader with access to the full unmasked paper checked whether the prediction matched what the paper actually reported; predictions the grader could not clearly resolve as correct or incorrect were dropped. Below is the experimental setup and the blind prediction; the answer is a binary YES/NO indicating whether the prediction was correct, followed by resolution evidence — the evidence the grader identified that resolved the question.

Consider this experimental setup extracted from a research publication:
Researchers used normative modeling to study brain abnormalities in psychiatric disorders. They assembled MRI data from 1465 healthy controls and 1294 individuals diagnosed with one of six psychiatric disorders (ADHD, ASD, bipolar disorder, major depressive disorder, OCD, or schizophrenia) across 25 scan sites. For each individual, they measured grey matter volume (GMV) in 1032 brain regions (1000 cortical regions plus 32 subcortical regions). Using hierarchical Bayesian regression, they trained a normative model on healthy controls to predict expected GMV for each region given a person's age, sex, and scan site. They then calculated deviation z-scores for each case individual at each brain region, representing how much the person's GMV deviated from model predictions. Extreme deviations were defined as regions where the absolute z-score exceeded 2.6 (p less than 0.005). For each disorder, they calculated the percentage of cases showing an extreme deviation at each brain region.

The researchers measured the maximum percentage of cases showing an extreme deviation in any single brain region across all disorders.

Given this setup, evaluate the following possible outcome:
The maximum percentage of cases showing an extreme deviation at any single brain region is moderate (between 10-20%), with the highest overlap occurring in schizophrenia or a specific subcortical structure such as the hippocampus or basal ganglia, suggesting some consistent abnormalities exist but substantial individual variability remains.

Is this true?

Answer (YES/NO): NO